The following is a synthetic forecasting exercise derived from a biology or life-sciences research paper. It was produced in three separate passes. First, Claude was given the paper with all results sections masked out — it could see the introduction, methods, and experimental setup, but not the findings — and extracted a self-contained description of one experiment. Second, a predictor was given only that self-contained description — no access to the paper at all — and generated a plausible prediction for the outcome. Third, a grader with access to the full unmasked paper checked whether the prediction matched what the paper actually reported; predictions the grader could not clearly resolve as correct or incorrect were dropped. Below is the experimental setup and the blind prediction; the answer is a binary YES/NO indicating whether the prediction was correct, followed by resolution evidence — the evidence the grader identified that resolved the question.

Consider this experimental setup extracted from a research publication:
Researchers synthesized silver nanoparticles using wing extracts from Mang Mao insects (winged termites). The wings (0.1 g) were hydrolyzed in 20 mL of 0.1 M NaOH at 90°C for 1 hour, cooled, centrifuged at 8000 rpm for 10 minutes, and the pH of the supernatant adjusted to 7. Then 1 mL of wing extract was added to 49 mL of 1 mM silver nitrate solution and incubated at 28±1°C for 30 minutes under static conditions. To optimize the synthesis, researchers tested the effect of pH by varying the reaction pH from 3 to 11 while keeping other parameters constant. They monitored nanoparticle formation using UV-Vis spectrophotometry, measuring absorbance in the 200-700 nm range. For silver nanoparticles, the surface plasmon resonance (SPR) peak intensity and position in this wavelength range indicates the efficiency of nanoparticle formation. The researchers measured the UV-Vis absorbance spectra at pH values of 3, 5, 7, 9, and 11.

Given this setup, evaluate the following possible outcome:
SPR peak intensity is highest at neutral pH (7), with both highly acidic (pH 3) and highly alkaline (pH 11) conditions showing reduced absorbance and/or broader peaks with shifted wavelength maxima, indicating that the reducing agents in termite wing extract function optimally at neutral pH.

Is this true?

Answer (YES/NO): YES